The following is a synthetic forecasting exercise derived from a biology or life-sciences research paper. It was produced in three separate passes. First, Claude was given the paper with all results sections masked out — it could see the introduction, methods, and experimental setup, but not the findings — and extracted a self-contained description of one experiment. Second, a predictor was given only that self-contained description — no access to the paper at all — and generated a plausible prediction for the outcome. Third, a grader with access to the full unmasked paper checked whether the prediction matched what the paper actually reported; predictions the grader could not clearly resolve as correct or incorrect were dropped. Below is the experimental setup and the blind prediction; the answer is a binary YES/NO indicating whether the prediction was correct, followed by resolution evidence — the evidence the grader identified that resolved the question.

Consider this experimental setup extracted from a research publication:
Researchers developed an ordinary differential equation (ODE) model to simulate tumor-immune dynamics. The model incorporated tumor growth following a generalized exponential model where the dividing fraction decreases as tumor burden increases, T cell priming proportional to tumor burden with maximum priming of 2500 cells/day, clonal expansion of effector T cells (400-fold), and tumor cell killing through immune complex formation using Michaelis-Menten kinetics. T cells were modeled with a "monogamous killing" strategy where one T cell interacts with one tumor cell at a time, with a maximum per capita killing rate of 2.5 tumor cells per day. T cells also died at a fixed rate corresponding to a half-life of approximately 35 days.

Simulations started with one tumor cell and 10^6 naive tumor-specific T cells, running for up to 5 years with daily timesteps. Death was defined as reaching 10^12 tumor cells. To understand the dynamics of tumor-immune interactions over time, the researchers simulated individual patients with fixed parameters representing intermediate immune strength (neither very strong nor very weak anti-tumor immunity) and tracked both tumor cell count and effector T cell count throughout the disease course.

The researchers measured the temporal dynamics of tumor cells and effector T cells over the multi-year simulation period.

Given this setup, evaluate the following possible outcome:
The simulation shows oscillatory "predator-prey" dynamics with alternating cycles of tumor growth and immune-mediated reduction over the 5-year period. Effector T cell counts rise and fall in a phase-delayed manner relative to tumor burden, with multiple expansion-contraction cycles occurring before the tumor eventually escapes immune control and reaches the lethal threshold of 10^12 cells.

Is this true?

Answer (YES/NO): NO